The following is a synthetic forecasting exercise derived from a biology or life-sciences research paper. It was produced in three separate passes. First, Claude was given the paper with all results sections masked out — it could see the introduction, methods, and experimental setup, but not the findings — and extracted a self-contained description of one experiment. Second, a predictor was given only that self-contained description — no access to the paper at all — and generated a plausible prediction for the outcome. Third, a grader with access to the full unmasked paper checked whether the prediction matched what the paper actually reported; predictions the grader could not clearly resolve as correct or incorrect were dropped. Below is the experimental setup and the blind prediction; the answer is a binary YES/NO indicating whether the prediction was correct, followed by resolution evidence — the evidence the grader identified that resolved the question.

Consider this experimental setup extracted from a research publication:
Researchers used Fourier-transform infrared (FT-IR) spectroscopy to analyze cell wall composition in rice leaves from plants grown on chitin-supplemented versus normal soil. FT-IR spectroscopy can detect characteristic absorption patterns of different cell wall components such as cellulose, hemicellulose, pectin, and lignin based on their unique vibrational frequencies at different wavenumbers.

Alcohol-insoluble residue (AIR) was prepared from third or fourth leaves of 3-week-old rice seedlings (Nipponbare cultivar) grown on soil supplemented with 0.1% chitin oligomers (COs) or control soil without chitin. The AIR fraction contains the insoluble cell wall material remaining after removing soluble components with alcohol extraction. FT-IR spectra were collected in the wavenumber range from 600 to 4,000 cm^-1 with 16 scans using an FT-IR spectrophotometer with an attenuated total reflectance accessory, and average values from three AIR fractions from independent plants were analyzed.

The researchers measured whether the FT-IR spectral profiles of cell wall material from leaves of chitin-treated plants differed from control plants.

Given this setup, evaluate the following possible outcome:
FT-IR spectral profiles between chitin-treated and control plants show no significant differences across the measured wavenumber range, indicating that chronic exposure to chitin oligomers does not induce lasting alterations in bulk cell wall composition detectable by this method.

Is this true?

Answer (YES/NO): NO